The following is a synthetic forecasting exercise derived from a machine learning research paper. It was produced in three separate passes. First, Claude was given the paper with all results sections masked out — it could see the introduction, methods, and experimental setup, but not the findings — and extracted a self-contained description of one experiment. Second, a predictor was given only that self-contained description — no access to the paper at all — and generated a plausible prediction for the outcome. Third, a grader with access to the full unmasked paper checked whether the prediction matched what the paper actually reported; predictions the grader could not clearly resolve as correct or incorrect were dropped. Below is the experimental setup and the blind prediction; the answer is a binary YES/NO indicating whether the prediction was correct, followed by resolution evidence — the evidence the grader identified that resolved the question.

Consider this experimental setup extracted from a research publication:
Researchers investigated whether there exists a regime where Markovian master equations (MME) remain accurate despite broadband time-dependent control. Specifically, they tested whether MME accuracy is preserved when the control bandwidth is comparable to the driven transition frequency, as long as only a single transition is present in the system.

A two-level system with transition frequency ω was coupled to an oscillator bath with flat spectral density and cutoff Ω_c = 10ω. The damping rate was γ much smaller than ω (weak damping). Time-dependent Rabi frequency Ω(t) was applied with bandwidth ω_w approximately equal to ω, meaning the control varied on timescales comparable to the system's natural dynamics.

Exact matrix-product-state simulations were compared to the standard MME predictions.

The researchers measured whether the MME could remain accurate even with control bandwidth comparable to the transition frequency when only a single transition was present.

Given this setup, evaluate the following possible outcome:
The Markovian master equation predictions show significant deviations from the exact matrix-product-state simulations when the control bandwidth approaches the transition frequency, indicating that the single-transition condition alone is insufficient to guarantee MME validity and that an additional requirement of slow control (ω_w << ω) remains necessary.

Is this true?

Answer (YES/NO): NO